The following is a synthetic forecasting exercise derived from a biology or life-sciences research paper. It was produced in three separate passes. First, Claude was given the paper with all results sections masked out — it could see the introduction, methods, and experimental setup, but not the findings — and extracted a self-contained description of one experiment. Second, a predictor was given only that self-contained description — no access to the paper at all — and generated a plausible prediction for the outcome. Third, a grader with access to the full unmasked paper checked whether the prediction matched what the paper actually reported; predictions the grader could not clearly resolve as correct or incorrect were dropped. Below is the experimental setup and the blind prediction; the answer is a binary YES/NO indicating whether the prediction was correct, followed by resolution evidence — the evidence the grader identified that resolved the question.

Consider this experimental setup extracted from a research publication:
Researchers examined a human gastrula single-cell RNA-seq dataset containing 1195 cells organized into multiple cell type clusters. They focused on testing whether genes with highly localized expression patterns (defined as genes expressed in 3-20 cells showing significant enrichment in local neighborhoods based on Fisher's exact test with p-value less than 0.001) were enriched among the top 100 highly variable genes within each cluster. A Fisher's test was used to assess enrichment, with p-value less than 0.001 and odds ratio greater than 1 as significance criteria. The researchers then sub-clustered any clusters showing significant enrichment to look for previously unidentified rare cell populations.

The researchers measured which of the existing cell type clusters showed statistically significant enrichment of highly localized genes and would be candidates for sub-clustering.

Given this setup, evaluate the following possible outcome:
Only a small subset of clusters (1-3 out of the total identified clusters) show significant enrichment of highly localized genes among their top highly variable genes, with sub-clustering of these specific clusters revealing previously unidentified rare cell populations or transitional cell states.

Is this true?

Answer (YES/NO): YES